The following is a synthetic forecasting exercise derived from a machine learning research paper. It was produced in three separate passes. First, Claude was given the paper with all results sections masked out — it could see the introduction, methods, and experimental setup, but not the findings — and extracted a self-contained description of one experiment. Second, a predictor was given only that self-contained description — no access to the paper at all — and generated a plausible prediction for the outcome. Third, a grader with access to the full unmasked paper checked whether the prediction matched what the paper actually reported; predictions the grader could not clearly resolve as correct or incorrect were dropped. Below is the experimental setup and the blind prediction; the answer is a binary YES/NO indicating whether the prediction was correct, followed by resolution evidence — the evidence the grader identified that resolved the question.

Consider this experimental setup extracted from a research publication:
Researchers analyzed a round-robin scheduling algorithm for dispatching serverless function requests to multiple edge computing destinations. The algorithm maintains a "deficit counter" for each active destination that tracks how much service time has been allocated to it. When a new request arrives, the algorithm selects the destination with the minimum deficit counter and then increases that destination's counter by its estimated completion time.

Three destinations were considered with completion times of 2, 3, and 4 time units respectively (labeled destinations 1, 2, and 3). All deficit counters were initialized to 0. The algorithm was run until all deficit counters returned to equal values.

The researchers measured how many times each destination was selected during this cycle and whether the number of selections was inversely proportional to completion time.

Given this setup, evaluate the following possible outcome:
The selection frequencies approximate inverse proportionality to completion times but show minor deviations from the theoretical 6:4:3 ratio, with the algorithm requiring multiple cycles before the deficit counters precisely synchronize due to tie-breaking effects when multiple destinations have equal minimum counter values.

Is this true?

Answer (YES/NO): NO